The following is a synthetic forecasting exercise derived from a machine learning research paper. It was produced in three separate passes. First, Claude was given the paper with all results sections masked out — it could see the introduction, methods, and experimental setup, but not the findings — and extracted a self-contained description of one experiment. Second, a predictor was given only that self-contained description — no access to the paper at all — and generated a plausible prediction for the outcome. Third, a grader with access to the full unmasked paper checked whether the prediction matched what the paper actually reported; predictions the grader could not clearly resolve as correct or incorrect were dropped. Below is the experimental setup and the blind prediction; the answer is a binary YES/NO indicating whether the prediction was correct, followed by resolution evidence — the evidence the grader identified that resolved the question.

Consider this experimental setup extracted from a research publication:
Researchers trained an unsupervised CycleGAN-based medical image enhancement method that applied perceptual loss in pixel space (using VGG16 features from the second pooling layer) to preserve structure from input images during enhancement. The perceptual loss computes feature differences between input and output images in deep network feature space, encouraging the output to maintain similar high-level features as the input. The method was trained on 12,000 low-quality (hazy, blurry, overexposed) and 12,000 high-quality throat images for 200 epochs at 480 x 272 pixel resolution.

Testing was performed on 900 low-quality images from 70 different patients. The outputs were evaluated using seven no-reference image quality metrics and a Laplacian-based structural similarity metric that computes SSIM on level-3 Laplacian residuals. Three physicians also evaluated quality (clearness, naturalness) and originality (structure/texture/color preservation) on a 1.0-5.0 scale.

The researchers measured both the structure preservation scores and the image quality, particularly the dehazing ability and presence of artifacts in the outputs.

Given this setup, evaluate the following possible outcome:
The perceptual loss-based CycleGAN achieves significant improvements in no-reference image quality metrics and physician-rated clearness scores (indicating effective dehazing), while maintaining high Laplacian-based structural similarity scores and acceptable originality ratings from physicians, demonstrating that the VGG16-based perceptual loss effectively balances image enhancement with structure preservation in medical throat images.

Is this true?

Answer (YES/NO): NO